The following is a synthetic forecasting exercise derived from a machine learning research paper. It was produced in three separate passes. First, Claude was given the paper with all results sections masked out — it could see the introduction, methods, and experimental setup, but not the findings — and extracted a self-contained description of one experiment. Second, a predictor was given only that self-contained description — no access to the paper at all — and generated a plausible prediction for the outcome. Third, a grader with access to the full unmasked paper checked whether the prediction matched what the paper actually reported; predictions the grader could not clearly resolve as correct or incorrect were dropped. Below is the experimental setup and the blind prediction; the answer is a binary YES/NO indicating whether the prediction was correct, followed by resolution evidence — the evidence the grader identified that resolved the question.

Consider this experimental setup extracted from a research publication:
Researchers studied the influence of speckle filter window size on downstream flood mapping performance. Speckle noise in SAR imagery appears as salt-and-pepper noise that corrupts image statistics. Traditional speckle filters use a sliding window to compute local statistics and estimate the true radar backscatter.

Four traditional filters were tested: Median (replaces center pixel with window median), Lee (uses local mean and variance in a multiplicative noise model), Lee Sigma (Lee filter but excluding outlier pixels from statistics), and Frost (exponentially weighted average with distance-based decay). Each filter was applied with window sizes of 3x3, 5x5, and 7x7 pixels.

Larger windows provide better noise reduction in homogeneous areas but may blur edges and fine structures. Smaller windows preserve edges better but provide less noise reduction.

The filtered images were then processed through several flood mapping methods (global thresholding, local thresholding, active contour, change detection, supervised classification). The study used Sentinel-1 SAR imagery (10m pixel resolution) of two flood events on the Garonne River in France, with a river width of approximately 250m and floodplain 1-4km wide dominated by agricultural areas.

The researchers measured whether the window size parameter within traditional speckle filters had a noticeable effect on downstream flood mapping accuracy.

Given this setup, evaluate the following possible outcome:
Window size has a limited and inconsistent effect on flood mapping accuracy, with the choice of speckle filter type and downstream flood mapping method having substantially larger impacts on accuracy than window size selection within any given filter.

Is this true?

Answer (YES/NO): NO